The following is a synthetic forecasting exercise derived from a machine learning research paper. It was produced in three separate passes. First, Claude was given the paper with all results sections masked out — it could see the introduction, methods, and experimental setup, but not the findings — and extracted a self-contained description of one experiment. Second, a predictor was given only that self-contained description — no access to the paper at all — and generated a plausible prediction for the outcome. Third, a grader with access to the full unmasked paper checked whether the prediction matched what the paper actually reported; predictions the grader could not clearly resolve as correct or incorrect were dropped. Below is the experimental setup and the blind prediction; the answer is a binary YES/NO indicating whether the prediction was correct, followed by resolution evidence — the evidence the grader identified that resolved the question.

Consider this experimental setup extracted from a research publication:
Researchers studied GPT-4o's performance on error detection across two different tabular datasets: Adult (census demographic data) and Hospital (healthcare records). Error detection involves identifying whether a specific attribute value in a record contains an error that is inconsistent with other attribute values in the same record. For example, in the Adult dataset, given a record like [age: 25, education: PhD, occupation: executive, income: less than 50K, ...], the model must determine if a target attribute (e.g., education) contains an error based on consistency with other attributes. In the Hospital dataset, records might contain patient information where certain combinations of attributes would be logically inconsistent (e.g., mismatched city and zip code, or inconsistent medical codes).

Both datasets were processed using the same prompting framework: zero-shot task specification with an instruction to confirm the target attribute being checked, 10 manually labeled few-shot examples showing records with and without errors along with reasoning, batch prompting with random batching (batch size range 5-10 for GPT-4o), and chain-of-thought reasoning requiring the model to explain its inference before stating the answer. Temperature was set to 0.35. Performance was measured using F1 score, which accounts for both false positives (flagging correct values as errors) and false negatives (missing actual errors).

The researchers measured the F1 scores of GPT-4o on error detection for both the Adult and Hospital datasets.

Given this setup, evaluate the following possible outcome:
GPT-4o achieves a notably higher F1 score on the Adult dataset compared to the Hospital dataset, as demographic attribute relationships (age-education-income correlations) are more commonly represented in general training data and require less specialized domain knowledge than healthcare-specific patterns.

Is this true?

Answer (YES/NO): YES